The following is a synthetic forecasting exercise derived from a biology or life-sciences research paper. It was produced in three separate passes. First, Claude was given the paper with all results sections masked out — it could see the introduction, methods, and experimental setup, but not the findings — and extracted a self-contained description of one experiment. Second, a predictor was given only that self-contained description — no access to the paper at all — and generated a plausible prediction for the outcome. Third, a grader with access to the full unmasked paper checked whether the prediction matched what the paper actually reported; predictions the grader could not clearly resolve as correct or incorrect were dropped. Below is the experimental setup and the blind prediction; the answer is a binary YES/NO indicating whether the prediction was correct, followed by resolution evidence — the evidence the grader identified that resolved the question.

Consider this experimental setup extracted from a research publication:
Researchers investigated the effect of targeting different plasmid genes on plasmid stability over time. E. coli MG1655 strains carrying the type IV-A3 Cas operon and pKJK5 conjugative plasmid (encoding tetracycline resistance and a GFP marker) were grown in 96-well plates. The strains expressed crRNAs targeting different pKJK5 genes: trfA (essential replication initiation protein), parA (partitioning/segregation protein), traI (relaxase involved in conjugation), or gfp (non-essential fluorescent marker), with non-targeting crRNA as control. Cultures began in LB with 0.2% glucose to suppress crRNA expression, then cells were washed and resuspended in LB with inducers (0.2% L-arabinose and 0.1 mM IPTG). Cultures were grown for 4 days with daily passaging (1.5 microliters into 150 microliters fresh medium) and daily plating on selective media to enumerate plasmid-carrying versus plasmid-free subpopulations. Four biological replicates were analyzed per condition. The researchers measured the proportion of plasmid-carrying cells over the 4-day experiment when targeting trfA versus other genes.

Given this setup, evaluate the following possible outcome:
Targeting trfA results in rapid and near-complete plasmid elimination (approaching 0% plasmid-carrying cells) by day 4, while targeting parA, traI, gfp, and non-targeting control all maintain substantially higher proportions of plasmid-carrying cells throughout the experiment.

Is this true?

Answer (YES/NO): YES